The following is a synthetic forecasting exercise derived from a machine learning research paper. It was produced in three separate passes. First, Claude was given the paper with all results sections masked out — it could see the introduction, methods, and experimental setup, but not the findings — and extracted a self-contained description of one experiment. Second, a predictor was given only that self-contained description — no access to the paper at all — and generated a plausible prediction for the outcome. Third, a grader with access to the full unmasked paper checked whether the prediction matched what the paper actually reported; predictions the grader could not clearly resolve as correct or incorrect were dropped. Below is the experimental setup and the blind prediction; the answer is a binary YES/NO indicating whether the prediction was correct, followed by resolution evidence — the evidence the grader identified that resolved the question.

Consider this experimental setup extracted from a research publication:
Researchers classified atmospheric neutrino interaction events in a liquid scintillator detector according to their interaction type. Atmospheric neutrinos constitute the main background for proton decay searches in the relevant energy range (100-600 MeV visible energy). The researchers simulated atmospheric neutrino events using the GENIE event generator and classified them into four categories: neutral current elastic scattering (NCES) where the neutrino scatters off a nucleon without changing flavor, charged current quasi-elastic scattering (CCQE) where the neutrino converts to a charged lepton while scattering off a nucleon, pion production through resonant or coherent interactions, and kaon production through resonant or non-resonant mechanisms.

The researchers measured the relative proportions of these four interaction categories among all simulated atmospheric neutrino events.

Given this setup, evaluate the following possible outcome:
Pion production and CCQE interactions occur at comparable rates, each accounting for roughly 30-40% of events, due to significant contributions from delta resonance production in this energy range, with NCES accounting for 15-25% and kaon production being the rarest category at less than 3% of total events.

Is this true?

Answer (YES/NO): NO